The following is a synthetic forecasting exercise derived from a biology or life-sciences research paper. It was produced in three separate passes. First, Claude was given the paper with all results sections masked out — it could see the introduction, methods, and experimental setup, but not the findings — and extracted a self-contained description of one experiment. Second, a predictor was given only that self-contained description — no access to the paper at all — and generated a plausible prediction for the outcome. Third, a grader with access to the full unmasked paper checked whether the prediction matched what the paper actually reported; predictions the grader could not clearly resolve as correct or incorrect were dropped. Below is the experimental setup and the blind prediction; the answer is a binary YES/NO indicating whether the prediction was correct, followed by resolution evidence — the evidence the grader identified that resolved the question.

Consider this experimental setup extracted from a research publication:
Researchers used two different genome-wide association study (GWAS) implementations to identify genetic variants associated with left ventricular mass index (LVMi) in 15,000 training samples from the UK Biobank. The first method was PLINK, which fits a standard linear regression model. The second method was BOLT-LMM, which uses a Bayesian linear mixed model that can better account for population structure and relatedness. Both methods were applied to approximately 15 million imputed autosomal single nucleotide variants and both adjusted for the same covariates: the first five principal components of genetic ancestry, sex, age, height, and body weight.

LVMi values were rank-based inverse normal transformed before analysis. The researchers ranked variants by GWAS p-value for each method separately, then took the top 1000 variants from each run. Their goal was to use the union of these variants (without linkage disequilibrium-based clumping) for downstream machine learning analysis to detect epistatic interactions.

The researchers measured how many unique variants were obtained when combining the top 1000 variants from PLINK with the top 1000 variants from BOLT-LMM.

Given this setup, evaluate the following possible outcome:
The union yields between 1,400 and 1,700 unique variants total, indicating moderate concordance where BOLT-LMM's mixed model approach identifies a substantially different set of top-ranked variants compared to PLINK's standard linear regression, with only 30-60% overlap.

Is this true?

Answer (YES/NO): YES